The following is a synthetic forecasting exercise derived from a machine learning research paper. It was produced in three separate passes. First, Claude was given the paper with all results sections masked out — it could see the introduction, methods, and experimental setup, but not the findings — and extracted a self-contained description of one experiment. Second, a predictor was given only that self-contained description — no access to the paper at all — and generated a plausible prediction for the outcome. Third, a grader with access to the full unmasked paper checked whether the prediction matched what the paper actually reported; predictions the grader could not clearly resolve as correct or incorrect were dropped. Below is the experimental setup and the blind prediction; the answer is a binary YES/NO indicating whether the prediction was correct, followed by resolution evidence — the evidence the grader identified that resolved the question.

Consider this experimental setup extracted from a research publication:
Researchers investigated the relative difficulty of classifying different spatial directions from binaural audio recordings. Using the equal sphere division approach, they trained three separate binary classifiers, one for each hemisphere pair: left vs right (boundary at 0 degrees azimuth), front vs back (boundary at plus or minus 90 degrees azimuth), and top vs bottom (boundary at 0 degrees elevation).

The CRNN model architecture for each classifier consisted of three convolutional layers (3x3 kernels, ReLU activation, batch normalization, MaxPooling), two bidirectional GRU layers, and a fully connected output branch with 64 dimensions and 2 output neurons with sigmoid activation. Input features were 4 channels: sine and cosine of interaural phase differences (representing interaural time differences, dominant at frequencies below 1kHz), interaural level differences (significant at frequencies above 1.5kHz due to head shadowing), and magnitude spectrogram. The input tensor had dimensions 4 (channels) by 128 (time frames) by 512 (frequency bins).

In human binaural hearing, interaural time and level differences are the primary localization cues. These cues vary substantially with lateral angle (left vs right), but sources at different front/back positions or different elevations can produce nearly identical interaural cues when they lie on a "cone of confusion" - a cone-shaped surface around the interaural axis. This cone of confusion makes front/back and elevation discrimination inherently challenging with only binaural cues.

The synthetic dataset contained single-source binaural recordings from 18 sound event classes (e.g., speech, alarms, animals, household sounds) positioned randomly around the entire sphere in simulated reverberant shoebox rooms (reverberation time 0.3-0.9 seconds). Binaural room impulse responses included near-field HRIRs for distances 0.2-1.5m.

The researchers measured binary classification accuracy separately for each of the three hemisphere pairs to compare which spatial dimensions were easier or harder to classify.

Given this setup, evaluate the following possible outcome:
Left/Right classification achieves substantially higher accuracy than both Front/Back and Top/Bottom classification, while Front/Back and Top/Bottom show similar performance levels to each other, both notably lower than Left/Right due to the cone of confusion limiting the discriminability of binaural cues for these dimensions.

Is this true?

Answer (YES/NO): YES